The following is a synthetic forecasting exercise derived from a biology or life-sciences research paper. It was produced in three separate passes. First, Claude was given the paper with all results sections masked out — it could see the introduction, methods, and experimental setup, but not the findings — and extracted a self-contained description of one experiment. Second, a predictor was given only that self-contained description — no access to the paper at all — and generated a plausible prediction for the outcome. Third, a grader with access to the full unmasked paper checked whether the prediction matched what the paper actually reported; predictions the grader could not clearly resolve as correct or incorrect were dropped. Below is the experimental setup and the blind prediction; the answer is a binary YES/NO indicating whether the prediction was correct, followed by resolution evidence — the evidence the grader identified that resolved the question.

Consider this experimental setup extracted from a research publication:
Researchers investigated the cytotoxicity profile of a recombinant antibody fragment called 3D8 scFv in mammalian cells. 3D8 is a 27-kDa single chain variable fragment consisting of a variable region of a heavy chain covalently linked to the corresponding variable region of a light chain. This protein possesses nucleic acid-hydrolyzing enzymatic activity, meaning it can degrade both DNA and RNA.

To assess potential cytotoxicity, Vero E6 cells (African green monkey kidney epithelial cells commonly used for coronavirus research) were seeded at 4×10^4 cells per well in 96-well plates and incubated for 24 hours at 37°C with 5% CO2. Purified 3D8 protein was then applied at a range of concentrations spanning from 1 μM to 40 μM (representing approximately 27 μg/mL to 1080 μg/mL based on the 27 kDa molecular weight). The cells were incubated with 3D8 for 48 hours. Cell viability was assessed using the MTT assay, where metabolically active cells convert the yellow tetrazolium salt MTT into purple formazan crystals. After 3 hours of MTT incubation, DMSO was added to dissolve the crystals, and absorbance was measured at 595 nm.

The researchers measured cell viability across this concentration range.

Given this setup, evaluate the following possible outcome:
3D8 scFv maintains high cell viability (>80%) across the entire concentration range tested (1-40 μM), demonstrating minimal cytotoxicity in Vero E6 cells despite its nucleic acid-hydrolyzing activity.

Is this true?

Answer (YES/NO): NO